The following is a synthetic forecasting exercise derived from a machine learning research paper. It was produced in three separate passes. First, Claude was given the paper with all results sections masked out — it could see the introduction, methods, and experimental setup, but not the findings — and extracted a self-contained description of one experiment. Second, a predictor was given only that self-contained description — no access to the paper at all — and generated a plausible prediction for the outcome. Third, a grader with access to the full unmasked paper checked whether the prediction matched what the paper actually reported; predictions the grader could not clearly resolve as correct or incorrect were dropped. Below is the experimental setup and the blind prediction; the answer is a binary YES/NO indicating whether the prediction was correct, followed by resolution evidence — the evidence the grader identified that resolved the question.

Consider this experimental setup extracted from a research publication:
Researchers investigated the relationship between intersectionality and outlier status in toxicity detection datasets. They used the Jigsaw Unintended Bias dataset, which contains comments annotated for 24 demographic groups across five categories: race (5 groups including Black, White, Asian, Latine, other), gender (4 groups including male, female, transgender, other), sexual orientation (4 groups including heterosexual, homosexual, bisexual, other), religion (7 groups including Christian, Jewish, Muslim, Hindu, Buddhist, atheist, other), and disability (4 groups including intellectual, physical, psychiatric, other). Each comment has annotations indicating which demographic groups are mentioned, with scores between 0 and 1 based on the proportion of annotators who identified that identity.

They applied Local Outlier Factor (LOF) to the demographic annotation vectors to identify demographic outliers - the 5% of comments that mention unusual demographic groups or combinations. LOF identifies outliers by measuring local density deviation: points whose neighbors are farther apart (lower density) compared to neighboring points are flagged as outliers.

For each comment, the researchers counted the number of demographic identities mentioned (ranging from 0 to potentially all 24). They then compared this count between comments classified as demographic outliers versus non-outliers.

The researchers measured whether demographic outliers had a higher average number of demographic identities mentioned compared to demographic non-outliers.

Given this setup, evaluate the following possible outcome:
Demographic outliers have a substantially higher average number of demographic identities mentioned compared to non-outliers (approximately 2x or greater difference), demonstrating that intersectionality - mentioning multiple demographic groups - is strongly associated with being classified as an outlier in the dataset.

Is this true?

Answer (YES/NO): YES